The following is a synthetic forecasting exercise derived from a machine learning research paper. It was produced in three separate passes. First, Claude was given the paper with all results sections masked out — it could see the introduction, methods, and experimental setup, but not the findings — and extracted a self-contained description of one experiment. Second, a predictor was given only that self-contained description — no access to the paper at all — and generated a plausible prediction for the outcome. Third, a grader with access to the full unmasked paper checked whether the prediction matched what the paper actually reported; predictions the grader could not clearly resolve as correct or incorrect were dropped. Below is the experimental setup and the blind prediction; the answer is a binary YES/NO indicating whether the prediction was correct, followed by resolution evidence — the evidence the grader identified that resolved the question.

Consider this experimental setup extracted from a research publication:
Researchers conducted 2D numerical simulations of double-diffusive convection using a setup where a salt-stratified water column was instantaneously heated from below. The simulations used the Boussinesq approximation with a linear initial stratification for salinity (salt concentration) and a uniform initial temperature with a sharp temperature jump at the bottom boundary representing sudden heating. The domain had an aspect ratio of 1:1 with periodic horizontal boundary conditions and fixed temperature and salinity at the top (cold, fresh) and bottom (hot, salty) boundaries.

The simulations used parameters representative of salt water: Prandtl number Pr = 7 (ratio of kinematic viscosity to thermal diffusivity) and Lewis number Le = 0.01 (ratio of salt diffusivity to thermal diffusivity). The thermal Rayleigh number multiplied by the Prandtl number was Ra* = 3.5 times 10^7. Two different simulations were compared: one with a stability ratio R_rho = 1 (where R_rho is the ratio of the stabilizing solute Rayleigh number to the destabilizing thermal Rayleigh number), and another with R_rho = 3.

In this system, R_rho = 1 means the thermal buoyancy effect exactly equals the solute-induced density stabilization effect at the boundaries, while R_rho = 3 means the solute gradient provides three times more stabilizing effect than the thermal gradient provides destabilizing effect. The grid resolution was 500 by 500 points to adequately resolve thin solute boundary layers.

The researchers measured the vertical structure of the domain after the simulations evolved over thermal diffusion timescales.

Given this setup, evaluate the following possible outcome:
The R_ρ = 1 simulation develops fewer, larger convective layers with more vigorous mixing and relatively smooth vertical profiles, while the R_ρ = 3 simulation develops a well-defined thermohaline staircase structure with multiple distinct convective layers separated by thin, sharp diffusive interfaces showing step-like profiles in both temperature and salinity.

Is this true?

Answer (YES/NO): NO